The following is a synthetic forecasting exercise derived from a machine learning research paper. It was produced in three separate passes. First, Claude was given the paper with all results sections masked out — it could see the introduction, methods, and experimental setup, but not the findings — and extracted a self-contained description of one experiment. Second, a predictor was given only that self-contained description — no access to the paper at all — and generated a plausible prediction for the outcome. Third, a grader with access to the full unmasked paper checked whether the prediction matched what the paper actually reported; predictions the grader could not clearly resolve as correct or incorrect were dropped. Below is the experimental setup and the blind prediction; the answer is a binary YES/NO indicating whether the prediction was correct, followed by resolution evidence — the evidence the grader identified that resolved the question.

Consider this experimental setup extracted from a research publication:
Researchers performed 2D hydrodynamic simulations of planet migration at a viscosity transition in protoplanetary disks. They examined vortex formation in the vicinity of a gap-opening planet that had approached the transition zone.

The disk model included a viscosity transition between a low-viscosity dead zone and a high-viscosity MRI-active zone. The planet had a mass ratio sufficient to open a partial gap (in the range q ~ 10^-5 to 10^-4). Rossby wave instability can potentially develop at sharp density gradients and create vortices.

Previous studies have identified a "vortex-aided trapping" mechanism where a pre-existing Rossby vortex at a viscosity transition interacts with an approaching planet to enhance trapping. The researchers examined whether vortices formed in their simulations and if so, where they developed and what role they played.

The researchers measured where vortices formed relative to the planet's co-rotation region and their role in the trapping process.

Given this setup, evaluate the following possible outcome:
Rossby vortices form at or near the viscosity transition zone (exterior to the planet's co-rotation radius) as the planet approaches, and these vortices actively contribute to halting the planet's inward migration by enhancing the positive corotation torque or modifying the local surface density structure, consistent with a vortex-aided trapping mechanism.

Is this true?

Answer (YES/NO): NO